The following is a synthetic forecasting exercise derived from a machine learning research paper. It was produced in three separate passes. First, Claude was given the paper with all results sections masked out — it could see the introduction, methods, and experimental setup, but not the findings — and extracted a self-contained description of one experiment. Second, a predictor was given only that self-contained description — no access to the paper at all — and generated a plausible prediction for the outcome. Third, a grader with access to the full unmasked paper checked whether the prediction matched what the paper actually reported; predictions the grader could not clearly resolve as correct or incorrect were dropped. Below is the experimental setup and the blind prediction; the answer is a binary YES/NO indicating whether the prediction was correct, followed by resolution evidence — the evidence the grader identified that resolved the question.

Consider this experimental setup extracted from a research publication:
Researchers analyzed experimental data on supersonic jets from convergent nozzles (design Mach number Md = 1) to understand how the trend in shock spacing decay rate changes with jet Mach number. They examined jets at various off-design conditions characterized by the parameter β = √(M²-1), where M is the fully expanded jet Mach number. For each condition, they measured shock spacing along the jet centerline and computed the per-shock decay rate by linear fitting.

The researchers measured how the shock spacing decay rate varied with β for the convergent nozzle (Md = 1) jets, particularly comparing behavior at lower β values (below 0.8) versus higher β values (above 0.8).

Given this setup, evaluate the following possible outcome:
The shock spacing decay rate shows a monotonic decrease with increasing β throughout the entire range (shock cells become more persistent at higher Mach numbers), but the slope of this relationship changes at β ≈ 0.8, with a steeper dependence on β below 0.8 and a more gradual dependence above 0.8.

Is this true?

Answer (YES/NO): NO